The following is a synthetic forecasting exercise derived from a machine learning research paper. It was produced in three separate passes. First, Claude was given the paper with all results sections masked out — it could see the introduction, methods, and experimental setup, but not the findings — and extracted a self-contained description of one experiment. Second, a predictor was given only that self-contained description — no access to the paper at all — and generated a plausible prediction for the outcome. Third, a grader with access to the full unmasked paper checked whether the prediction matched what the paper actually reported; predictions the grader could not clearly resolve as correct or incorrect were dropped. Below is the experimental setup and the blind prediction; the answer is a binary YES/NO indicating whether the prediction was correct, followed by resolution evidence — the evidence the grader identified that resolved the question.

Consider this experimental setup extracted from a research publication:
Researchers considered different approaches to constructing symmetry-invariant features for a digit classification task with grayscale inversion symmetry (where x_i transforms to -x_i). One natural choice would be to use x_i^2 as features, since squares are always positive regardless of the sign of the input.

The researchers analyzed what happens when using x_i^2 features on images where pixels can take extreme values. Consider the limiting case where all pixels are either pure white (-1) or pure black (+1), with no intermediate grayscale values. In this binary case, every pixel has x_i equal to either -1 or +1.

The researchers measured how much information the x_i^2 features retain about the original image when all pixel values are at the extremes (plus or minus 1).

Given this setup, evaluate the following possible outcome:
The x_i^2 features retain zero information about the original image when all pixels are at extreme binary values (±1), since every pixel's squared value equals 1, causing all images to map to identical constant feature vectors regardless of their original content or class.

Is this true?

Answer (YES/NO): YES